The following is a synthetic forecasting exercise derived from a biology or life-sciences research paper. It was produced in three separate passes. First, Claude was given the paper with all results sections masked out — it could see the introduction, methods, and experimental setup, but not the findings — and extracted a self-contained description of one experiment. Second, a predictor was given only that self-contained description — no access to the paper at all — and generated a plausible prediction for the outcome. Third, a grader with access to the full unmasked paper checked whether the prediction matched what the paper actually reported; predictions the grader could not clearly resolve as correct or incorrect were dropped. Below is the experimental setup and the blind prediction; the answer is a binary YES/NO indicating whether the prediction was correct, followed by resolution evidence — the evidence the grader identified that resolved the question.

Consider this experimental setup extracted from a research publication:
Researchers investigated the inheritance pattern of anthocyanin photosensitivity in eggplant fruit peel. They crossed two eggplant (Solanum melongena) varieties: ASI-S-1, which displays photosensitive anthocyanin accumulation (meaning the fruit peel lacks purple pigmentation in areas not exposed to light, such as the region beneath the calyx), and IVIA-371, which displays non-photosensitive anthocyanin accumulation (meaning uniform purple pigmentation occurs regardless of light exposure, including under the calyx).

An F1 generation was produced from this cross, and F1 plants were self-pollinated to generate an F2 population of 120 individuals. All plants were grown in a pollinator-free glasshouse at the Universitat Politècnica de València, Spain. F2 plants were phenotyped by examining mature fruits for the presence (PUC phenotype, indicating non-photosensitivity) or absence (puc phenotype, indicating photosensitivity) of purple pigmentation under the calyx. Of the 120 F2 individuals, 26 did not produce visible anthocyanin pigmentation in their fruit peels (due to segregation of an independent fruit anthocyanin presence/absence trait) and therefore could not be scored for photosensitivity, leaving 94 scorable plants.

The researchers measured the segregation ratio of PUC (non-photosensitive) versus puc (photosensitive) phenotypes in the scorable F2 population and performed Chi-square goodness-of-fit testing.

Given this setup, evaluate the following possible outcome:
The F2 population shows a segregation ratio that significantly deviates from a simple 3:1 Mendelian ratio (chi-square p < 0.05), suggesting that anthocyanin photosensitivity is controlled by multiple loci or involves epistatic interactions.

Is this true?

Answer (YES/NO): NO